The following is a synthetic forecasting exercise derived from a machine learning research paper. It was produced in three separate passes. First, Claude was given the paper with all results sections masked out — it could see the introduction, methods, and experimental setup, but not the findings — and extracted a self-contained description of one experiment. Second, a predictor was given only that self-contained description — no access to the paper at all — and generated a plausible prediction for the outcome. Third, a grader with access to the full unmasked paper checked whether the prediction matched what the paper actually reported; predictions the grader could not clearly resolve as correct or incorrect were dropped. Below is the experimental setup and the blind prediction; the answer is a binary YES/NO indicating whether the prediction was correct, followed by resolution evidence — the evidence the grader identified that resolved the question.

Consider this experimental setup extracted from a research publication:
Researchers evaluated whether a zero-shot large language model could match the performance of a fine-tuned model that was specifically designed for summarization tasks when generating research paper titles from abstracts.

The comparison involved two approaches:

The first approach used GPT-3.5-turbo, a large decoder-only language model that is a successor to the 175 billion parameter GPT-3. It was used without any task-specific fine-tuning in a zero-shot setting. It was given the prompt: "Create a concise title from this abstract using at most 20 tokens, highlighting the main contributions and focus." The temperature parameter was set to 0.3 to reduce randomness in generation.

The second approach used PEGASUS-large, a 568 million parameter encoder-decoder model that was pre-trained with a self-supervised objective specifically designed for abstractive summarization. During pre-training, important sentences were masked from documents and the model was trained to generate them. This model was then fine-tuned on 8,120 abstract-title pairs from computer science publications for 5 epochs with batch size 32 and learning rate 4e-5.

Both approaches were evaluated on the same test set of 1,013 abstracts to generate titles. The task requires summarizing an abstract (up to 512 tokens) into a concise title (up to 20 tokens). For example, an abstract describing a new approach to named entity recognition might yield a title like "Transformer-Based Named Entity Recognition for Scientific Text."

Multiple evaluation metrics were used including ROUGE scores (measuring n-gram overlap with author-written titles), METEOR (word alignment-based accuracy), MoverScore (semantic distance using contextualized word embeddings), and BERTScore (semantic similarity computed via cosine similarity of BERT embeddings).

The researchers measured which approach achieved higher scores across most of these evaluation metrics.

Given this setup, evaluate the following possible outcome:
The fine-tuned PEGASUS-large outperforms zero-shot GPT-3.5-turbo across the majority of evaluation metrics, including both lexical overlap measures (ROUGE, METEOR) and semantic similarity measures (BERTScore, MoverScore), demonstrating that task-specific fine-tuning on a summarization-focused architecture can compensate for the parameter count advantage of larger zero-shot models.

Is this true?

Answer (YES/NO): YES